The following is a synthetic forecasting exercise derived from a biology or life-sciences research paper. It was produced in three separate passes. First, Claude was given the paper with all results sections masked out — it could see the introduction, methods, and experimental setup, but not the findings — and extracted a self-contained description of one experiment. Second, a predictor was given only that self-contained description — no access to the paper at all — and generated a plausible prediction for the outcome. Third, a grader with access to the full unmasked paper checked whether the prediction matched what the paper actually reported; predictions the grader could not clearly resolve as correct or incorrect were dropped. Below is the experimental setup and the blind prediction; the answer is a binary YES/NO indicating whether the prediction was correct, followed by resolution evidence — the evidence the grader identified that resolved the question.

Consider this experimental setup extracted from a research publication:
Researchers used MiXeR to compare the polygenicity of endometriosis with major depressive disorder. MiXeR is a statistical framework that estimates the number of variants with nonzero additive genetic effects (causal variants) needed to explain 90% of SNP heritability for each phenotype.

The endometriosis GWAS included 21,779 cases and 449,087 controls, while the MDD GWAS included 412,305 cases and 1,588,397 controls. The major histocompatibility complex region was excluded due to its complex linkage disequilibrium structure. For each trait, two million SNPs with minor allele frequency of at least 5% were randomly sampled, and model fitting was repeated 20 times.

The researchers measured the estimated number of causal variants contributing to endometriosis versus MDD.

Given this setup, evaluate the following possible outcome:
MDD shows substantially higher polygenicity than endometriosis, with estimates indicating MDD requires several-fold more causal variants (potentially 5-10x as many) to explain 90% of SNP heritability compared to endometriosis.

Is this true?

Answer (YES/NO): YES